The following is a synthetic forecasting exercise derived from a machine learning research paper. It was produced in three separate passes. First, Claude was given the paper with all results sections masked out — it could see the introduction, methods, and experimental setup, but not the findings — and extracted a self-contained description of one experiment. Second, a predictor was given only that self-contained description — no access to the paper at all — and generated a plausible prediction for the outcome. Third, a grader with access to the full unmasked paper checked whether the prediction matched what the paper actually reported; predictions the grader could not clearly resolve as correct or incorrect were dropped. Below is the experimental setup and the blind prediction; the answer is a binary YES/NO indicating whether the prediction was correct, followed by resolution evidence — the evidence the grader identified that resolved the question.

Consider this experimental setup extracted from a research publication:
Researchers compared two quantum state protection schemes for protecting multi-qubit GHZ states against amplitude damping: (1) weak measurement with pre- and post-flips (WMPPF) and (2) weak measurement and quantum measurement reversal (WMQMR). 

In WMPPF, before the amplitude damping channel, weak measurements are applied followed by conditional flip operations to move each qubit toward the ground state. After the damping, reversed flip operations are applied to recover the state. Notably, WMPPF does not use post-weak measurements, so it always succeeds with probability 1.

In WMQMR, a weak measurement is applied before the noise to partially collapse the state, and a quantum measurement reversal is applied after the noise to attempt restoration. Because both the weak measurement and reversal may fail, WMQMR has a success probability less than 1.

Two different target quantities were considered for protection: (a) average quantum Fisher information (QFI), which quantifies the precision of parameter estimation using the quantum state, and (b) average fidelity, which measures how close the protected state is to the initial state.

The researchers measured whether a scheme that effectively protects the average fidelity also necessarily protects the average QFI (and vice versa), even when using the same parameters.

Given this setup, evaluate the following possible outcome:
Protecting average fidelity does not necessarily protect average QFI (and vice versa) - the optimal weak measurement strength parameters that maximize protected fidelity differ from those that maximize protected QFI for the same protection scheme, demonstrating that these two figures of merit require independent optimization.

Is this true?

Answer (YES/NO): YES